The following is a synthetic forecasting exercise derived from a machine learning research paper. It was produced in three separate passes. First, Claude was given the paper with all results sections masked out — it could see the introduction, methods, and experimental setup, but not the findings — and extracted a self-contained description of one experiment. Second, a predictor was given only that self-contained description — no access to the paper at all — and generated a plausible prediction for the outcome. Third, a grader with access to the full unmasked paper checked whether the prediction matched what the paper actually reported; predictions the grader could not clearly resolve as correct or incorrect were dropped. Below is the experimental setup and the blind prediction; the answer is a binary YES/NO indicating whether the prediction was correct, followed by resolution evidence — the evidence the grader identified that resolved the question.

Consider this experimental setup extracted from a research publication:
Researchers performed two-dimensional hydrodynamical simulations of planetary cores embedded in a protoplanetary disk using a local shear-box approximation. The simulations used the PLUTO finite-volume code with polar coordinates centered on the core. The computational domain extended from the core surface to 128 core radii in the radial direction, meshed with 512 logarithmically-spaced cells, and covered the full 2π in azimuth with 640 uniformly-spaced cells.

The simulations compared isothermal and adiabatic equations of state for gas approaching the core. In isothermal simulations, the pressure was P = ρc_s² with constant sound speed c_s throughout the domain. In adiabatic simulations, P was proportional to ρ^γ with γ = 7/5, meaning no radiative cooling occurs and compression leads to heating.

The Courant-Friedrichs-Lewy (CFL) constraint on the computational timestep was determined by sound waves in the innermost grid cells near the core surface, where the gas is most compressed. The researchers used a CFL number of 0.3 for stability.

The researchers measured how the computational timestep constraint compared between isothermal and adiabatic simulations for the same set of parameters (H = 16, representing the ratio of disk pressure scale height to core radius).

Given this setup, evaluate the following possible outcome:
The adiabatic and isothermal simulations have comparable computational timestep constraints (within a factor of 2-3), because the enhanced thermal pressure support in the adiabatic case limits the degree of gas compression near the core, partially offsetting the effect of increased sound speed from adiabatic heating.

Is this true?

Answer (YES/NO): NO